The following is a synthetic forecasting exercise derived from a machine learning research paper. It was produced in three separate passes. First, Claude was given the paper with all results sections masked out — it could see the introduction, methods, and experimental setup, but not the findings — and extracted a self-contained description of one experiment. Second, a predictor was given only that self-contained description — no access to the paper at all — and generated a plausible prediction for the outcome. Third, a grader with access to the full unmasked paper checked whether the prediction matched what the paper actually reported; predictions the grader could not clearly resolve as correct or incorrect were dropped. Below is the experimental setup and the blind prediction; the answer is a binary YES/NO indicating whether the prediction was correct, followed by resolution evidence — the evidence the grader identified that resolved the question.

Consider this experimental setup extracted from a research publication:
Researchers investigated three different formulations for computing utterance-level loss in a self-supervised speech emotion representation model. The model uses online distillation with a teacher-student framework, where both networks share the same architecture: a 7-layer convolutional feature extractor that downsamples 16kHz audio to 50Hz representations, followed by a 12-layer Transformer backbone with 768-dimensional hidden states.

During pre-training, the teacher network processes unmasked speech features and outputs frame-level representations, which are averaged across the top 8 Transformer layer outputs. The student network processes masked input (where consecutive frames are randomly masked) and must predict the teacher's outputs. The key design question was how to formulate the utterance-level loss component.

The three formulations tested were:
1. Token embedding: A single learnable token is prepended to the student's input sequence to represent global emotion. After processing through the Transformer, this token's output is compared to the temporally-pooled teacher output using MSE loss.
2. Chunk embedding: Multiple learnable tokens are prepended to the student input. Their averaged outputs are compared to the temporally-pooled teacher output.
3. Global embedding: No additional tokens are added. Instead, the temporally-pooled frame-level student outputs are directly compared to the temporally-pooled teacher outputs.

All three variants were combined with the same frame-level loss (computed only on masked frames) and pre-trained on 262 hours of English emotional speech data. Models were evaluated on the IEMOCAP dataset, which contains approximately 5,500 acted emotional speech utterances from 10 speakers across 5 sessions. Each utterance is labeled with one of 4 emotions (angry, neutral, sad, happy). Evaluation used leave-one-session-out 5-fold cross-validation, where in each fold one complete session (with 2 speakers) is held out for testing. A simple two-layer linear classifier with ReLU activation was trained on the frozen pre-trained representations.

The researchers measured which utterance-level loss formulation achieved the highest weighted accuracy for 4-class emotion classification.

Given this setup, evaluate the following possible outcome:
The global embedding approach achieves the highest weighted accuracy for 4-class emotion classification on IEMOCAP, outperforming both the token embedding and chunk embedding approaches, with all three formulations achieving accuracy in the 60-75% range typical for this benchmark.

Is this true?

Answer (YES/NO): NO